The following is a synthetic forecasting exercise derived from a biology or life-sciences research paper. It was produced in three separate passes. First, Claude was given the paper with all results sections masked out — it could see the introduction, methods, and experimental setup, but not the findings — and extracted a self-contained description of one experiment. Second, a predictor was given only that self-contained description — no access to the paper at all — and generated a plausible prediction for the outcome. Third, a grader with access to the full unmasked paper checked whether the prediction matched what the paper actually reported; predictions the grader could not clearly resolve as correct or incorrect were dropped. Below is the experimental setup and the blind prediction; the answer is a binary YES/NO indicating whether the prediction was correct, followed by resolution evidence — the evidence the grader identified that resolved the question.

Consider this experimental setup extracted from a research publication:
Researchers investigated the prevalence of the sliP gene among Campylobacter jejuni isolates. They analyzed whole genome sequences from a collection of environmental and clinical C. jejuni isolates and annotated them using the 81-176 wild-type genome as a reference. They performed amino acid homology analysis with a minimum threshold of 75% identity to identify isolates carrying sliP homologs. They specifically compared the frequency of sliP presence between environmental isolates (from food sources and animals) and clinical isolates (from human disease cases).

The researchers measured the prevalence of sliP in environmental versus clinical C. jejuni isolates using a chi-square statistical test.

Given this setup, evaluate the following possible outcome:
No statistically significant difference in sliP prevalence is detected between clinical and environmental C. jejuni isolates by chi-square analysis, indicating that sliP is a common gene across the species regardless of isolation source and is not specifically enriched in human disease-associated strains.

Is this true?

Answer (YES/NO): NO